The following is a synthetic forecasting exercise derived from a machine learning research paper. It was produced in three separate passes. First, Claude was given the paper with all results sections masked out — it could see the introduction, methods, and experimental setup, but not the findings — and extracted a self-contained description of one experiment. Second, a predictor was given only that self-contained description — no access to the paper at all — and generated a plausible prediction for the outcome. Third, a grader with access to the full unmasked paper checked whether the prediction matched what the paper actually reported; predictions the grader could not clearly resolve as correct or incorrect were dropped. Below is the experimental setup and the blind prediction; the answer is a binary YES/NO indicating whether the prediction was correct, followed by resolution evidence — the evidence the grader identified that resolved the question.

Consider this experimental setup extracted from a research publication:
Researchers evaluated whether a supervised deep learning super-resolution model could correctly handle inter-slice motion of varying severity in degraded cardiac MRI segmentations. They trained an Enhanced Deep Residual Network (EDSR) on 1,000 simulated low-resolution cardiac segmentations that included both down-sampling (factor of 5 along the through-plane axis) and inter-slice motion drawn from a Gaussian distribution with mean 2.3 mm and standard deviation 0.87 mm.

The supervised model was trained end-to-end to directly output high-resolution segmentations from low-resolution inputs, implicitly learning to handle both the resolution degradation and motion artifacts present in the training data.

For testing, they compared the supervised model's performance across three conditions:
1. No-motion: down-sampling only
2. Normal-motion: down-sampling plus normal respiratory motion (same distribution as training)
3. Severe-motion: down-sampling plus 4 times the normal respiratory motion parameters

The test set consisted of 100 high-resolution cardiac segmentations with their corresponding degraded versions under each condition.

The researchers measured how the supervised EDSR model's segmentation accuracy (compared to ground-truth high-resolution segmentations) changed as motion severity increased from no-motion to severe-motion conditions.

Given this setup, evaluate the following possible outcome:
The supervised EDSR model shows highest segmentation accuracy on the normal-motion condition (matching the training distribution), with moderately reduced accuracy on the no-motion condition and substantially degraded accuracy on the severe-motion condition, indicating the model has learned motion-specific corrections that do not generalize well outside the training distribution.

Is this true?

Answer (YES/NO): YES